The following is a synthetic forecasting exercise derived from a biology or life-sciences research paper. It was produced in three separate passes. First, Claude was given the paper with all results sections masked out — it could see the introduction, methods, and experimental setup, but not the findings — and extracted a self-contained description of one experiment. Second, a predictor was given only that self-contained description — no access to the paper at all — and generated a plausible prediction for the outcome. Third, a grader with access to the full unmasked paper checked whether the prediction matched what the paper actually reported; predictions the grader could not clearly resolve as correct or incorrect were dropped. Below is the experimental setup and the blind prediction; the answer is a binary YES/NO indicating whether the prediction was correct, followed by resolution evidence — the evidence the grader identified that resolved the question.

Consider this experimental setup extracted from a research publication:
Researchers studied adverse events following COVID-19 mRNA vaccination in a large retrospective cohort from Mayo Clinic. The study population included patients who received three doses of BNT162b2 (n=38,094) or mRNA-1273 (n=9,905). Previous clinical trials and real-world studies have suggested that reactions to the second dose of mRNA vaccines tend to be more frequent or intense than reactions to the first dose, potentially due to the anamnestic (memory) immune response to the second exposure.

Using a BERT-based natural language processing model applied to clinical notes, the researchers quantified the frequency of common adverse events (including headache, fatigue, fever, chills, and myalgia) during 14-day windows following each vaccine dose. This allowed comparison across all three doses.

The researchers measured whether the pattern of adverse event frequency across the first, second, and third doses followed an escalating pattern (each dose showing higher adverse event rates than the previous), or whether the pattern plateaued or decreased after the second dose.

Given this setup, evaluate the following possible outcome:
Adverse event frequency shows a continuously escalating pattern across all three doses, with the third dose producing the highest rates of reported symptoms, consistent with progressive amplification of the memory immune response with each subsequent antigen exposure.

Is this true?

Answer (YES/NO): YES